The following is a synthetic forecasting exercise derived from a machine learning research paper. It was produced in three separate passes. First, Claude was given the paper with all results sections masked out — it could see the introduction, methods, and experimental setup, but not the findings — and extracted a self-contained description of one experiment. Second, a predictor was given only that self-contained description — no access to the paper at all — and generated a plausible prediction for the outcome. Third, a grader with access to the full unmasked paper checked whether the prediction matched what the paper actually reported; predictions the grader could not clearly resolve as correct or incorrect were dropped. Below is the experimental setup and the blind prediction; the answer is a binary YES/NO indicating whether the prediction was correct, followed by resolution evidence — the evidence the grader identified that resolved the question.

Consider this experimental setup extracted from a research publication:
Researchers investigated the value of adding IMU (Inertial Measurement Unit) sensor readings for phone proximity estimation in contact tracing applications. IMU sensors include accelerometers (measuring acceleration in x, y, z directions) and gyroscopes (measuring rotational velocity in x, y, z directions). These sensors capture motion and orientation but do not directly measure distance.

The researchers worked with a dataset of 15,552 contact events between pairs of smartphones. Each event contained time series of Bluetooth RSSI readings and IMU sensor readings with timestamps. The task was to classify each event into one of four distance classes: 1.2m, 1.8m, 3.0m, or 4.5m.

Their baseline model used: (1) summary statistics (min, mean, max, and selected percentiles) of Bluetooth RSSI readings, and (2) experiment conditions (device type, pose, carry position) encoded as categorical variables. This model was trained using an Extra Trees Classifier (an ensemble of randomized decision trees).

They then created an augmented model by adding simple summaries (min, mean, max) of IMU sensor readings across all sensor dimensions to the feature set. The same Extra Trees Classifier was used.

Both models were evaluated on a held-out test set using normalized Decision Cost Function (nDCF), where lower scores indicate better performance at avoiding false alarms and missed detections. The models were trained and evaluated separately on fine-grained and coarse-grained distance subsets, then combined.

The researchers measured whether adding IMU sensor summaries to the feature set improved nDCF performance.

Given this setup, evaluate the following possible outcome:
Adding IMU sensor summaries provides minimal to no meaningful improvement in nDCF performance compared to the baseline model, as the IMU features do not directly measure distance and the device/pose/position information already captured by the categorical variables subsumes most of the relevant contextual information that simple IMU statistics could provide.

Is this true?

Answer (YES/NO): NO